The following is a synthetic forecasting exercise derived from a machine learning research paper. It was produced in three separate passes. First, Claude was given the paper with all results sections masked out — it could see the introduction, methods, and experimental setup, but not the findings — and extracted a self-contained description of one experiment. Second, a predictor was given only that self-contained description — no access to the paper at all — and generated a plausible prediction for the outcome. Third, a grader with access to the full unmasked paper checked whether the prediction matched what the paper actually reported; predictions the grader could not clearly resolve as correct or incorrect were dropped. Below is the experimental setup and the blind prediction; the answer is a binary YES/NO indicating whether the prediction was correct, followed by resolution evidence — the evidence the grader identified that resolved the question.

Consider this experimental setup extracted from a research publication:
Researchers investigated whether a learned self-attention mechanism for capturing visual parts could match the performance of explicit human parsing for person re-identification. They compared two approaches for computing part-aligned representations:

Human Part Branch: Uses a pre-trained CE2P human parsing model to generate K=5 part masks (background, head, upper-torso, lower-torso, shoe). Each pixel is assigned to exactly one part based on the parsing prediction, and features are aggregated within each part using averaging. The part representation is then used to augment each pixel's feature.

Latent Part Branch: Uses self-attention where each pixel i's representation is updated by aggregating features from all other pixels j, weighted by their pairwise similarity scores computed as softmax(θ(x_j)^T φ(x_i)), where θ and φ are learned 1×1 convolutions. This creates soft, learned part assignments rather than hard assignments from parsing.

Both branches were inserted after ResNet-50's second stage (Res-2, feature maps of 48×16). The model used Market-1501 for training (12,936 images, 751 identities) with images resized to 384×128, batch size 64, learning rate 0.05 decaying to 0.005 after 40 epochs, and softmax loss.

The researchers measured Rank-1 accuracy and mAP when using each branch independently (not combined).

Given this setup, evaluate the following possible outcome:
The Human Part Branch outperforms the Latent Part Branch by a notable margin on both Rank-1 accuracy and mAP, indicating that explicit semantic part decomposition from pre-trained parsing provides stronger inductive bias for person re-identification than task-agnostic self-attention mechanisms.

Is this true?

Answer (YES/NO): NO